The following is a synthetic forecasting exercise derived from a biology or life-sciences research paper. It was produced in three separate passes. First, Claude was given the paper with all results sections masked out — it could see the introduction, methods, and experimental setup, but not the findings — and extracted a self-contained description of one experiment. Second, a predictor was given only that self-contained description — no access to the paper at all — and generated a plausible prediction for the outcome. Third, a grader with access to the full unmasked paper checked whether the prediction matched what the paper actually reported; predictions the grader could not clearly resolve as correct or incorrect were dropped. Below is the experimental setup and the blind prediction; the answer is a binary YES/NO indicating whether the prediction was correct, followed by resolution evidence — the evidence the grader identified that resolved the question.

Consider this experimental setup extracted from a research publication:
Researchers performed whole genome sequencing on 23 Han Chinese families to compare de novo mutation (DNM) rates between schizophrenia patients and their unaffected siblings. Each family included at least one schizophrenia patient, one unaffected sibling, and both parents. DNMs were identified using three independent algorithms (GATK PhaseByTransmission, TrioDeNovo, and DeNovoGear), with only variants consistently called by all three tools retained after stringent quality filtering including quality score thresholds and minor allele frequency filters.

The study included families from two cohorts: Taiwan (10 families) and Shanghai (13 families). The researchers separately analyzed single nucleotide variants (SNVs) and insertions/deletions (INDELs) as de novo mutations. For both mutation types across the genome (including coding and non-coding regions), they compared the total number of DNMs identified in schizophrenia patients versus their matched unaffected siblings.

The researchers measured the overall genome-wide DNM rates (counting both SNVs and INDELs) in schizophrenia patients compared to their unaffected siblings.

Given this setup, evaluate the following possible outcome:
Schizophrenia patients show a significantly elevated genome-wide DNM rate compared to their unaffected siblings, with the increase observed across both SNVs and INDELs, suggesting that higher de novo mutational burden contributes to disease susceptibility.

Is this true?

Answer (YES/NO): NO